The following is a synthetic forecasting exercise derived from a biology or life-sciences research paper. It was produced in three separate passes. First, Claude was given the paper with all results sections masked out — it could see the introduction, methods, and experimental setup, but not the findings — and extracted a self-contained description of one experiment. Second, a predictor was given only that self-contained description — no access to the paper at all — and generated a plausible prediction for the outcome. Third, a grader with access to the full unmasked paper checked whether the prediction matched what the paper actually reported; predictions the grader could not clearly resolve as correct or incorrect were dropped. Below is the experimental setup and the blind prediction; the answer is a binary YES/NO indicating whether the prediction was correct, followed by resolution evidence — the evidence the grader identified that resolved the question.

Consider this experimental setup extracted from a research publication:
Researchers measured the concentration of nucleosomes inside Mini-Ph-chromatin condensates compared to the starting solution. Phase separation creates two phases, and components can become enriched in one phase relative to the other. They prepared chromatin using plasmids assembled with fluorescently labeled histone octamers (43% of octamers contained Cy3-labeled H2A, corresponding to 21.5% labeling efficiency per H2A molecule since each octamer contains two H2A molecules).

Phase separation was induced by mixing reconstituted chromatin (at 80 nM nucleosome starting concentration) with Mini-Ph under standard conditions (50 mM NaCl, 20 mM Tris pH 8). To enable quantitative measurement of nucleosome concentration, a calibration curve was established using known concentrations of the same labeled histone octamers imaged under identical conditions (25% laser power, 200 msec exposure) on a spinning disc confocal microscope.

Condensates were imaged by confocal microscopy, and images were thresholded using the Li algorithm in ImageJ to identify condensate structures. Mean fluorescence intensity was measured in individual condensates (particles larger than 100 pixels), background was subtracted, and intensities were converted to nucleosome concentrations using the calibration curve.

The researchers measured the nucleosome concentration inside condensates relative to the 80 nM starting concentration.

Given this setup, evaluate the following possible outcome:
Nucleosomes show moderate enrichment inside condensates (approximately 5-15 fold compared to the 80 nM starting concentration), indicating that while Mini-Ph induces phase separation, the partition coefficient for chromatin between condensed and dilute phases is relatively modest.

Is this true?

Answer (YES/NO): NO